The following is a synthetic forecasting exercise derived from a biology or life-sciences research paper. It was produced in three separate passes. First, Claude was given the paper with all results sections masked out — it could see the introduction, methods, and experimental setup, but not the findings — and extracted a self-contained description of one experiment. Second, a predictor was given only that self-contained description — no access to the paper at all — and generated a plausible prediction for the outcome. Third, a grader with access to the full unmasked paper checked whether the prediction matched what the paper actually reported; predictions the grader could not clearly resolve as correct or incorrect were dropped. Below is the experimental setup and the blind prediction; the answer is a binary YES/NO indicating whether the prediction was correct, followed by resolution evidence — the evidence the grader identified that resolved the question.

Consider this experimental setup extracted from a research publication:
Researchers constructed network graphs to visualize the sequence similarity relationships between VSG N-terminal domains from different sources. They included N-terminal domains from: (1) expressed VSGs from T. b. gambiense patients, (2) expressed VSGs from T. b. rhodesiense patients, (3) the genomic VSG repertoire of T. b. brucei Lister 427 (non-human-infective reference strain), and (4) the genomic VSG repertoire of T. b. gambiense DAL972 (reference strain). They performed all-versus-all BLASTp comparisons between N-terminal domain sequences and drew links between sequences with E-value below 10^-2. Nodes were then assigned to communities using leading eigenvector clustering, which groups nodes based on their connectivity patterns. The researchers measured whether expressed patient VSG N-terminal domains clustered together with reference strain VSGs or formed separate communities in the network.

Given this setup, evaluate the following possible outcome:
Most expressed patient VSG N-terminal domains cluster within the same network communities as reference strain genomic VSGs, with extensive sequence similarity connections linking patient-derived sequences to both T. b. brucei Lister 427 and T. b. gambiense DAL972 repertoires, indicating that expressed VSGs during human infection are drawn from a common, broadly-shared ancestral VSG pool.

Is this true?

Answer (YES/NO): NO